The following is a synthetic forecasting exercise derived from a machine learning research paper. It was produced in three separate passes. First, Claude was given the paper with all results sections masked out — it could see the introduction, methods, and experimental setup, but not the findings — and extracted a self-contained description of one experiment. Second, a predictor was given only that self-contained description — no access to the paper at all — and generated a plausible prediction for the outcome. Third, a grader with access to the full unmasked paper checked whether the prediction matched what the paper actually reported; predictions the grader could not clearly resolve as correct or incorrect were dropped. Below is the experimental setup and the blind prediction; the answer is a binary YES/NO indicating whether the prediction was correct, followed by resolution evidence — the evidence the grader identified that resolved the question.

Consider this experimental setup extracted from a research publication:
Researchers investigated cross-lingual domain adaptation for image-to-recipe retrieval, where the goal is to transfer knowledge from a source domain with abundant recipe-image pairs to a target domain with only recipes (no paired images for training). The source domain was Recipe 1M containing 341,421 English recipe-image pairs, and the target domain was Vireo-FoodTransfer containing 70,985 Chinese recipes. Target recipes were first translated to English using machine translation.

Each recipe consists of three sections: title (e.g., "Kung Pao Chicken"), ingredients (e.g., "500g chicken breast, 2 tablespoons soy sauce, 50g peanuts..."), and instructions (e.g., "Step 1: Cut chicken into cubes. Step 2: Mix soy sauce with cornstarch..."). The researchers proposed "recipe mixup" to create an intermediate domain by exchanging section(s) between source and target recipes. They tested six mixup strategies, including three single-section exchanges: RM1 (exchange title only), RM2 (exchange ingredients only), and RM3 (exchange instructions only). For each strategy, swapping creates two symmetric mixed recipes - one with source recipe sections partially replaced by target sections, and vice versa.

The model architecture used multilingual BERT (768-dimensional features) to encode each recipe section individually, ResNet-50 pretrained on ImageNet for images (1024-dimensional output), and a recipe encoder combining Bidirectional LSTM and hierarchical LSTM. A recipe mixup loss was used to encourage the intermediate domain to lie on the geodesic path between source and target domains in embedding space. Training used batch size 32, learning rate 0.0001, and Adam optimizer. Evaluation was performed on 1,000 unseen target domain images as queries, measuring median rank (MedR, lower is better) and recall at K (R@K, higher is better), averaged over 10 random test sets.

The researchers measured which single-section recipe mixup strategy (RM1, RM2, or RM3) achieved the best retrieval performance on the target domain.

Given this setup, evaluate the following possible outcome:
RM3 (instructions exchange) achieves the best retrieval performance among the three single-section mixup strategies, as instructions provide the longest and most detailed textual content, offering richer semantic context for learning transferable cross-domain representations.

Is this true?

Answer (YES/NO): NO